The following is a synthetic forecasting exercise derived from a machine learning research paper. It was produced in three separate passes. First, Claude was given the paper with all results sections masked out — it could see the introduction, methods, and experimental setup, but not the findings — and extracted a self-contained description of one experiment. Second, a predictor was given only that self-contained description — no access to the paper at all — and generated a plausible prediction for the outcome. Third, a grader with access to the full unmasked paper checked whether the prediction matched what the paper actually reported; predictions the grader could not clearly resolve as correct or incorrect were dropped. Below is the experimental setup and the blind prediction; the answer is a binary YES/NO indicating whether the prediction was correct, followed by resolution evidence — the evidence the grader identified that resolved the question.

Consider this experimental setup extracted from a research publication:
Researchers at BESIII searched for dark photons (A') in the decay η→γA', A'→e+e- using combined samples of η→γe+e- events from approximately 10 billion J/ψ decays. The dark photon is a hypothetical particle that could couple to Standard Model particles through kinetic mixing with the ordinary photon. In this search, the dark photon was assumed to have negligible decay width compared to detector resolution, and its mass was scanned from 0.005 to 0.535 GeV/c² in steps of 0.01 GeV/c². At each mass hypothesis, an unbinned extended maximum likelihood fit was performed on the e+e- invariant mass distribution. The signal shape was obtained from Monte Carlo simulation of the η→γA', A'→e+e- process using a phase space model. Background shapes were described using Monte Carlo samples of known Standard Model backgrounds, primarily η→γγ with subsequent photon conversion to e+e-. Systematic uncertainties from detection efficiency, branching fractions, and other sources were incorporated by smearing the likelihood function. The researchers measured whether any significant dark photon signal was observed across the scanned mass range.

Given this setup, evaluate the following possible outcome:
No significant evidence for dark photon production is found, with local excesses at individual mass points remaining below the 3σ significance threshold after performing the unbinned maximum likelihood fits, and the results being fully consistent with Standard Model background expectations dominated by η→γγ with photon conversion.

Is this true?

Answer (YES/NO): YES